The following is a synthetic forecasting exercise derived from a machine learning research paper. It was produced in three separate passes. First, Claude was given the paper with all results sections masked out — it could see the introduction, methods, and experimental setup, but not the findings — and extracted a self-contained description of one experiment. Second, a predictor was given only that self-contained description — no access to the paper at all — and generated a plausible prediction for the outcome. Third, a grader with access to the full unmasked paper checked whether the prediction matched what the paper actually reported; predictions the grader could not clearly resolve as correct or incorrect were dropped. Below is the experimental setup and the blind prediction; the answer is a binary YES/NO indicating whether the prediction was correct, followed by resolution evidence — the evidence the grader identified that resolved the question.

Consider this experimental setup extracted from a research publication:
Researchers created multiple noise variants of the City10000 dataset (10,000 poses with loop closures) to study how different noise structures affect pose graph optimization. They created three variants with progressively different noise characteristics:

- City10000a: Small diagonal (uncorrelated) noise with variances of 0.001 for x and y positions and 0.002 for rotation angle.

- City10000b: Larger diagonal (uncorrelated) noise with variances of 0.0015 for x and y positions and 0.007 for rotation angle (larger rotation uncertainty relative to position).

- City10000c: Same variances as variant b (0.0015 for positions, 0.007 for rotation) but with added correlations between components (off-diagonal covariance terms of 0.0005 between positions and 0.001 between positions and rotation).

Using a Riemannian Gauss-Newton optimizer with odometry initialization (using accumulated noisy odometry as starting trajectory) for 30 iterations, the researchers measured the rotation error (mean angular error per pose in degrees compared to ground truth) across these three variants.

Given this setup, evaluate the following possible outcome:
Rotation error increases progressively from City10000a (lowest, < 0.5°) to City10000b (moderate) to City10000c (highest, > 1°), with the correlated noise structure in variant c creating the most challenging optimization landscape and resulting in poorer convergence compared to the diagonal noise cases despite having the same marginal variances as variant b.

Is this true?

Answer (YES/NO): NO